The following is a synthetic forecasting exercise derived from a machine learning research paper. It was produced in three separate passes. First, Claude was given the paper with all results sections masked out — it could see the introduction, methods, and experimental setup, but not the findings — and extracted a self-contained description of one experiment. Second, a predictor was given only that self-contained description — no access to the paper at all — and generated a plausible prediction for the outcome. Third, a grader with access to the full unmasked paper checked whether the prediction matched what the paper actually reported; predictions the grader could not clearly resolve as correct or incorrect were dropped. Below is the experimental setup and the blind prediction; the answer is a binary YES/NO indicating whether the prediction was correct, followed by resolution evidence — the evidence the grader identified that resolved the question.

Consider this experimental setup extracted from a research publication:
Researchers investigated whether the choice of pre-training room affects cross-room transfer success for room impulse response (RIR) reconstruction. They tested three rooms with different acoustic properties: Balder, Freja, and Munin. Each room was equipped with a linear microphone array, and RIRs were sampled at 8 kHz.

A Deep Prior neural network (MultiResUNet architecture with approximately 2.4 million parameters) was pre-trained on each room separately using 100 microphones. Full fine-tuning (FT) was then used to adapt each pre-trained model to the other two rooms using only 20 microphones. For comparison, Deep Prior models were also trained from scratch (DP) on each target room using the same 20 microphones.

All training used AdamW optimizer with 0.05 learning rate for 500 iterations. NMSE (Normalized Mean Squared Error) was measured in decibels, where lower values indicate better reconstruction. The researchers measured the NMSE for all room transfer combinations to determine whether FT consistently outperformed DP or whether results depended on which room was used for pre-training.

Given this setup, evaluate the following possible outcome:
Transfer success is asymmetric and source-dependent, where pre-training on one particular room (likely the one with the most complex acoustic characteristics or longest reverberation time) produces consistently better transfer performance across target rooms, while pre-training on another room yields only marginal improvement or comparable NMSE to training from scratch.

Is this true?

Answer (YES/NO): YES